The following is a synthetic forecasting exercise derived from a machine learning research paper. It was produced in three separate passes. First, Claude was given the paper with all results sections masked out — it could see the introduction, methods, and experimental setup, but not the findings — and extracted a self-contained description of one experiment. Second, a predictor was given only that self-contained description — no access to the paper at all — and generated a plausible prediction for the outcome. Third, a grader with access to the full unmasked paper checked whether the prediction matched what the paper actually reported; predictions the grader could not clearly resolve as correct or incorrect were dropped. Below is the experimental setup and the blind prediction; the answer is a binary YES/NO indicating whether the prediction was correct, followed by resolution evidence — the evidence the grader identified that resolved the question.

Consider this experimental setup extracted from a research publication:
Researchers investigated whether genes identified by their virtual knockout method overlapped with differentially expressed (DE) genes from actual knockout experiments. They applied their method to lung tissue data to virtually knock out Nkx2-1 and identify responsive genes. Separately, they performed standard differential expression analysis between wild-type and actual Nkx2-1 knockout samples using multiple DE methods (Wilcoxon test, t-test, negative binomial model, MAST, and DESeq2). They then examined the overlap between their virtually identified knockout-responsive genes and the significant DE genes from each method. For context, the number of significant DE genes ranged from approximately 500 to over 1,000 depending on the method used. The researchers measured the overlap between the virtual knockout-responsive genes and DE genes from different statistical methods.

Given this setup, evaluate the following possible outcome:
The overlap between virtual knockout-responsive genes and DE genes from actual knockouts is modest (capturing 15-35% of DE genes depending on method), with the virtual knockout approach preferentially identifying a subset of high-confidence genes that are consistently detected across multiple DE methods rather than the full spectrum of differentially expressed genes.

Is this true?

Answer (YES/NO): NO